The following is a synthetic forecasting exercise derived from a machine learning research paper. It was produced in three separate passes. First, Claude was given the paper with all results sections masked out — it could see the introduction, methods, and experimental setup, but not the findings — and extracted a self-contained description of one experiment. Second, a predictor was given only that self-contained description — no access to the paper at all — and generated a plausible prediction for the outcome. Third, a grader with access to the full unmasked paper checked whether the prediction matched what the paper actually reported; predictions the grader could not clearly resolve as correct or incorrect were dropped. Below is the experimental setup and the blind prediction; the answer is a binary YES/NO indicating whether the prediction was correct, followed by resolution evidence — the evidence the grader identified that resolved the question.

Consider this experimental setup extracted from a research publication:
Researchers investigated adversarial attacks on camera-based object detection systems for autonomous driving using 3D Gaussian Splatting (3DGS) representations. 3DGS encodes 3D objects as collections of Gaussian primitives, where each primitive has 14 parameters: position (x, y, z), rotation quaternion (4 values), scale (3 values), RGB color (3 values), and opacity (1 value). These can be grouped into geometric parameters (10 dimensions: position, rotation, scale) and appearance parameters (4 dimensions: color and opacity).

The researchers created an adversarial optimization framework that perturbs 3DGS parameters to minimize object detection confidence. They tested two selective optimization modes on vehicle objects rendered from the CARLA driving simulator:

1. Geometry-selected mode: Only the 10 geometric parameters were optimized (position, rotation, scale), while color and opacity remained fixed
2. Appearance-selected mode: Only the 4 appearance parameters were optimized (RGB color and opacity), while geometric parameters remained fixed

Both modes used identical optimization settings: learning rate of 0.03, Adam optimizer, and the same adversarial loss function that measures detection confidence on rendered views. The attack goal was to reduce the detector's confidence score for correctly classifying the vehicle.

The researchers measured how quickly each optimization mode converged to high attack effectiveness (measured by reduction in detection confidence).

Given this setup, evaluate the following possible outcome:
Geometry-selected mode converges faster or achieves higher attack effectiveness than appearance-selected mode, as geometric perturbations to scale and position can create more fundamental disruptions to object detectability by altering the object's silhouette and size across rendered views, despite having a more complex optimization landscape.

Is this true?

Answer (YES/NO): YES